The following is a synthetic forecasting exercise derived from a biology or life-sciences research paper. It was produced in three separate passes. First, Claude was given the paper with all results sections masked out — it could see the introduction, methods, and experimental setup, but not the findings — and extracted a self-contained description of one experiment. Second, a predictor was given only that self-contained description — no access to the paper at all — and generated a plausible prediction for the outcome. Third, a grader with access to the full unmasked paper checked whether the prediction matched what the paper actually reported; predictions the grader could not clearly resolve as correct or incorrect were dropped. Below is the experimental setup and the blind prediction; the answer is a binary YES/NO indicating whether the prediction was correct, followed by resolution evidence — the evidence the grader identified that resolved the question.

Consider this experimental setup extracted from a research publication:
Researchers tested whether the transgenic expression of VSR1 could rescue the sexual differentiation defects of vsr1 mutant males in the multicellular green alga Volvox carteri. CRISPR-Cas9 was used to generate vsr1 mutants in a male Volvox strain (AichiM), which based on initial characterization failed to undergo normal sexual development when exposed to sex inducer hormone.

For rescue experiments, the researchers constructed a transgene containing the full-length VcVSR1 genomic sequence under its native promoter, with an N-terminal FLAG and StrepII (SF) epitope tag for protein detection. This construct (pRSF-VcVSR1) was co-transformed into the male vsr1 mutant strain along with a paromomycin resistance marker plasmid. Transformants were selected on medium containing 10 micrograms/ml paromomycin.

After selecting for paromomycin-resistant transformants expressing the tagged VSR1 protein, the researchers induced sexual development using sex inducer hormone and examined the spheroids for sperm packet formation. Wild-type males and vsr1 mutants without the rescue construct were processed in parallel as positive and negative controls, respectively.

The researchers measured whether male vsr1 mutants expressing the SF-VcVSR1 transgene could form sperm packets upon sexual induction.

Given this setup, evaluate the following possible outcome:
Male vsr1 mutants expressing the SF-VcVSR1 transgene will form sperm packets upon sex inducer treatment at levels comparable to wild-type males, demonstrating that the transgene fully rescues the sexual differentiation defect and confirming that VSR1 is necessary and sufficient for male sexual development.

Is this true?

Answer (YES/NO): NO